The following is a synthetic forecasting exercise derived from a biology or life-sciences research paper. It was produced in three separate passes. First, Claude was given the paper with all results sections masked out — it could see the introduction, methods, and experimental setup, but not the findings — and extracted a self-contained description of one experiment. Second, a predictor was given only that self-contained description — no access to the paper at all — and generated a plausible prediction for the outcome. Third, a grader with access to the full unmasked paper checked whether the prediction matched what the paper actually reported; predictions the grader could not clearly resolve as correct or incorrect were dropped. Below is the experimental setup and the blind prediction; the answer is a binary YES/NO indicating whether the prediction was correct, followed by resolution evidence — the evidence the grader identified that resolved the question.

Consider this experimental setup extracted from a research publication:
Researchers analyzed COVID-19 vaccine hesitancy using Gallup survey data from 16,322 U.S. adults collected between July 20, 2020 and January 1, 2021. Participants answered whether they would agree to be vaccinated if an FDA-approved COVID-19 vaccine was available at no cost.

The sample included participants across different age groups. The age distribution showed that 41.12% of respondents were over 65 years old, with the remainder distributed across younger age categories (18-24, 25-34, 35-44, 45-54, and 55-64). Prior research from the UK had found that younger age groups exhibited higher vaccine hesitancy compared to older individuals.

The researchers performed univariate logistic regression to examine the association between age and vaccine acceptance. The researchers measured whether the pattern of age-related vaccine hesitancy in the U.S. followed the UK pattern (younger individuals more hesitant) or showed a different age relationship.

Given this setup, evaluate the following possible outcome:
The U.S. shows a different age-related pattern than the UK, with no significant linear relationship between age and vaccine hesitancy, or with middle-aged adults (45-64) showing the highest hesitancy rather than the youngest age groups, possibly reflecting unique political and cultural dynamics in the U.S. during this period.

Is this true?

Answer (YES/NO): YES